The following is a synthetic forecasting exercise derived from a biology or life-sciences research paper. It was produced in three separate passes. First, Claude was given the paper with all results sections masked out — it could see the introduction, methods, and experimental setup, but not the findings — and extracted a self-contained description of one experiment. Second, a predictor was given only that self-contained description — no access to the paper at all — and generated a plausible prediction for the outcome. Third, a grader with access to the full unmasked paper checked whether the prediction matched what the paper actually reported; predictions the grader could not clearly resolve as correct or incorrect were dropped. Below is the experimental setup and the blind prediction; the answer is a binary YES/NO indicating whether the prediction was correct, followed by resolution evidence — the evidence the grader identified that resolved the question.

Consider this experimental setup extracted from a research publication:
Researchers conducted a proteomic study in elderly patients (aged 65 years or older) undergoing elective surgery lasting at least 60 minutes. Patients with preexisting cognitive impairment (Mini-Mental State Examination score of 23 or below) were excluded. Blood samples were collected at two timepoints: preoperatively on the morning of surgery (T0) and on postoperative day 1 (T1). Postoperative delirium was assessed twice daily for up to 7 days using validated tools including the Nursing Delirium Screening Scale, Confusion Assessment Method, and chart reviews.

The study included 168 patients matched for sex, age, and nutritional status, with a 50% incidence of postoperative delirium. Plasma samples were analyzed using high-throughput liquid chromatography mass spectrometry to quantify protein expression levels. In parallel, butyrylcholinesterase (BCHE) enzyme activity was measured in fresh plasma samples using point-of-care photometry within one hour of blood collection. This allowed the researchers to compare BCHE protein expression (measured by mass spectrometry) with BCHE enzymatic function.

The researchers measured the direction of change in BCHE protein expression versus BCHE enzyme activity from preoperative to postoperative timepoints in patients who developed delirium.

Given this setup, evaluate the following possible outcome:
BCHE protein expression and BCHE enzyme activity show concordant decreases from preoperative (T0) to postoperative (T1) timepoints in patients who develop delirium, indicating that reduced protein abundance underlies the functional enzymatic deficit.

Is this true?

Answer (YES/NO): NO